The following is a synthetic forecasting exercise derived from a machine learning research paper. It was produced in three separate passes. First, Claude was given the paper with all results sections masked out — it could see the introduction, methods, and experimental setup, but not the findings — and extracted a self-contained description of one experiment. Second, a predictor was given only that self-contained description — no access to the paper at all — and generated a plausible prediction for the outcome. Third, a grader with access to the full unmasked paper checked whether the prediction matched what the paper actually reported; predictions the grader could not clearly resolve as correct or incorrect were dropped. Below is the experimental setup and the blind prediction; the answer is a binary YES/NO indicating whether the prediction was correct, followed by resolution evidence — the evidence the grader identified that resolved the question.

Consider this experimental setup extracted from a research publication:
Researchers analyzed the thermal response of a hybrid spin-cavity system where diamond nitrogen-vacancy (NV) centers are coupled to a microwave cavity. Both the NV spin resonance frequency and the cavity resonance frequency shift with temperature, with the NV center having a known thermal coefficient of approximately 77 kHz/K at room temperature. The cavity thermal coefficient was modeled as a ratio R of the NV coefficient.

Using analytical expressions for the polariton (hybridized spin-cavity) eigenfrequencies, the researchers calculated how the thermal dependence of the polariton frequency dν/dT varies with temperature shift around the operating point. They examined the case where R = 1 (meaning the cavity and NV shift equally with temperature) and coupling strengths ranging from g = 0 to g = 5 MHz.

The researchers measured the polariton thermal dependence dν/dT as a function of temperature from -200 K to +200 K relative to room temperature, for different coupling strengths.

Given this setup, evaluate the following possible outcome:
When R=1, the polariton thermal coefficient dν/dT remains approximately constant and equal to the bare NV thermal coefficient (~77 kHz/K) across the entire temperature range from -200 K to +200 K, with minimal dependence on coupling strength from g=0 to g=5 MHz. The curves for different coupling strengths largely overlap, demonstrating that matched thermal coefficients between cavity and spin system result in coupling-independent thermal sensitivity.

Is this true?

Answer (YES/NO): NO